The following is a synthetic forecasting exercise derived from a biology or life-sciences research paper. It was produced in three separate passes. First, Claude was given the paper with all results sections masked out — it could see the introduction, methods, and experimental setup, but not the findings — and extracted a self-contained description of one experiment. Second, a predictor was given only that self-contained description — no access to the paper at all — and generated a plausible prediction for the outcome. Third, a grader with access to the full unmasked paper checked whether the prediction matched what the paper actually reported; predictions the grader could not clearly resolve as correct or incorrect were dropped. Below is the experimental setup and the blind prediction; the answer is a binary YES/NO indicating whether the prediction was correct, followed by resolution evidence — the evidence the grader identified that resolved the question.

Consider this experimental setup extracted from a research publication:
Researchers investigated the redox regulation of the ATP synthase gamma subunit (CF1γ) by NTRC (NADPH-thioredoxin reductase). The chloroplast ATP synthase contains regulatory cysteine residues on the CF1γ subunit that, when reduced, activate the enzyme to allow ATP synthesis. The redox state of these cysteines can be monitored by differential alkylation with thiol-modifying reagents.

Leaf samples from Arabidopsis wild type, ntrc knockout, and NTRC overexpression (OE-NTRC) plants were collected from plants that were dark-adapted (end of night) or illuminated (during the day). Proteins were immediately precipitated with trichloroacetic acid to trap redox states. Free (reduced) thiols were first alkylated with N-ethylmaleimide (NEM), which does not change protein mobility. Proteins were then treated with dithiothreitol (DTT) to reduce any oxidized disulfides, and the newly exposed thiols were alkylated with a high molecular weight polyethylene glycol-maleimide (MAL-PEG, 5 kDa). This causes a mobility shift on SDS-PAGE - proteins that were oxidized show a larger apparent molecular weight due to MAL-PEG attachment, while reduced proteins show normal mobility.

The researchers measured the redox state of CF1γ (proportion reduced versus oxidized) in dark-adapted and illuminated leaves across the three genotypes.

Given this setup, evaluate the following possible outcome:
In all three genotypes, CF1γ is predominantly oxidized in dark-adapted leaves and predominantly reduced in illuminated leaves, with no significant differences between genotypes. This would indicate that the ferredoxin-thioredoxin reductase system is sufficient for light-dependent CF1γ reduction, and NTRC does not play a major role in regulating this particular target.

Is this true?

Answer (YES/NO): NO